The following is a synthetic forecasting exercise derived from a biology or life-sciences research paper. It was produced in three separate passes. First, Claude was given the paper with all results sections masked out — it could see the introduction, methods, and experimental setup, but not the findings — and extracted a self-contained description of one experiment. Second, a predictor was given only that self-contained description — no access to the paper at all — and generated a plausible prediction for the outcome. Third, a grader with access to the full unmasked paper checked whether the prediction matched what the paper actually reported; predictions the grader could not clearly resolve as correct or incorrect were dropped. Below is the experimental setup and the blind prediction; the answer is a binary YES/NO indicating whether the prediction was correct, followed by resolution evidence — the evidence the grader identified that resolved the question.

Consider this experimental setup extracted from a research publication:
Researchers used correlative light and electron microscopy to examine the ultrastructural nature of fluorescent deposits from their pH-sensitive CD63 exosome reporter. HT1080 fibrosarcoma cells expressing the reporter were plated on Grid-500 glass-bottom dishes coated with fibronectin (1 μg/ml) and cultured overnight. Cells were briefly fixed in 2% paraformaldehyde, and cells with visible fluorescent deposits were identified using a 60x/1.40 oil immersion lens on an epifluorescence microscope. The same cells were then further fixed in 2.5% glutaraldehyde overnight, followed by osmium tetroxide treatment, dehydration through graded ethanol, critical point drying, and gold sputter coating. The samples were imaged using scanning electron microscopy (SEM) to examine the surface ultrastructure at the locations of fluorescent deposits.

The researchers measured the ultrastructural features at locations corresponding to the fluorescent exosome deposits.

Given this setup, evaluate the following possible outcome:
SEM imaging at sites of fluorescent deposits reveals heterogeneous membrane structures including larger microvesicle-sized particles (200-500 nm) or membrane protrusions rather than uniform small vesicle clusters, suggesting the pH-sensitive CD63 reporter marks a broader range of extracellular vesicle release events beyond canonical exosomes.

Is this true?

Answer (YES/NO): NO